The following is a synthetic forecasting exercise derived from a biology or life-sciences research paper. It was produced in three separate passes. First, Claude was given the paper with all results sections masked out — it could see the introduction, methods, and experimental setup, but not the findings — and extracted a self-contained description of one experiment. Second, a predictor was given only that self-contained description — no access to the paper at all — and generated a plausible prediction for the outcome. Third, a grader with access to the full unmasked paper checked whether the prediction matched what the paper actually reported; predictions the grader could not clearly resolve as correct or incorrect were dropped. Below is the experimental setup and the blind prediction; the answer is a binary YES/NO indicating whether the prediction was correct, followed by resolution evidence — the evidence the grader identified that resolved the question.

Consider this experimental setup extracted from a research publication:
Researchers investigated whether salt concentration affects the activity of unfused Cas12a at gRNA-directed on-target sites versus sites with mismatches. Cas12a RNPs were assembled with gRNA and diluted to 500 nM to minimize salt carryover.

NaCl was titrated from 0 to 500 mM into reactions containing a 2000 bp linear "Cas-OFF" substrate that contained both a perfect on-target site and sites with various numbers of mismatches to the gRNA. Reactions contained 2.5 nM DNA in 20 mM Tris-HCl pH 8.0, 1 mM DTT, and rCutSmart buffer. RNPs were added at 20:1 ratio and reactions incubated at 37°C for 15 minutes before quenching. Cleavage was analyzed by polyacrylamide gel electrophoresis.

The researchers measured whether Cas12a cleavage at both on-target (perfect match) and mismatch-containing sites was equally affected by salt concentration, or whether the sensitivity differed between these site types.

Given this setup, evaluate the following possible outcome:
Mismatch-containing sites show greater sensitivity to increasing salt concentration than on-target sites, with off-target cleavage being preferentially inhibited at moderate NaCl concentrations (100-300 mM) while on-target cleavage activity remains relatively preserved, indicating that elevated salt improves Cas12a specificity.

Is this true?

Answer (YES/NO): YES